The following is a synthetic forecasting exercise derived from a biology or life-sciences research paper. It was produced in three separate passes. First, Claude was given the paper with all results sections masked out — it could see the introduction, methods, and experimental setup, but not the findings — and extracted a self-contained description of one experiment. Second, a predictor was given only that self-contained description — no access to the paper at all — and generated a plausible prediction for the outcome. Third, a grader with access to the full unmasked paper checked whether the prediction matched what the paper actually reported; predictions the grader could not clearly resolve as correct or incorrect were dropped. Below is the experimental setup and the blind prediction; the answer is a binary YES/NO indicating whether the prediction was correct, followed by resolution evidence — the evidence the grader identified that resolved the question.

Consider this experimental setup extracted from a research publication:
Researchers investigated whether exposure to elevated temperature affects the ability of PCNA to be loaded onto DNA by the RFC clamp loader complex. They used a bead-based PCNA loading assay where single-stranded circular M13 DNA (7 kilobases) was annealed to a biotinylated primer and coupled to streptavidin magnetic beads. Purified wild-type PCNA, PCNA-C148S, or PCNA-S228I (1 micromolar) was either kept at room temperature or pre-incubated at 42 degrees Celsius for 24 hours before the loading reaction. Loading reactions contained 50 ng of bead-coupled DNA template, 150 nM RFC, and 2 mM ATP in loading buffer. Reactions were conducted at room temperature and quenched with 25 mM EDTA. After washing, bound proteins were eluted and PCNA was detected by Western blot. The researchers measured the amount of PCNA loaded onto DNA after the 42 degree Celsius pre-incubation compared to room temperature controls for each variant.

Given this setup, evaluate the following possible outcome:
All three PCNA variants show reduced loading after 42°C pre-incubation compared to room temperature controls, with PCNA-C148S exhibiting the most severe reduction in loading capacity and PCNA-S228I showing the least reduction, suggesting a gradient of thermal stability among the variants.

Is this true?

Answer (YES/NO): NO